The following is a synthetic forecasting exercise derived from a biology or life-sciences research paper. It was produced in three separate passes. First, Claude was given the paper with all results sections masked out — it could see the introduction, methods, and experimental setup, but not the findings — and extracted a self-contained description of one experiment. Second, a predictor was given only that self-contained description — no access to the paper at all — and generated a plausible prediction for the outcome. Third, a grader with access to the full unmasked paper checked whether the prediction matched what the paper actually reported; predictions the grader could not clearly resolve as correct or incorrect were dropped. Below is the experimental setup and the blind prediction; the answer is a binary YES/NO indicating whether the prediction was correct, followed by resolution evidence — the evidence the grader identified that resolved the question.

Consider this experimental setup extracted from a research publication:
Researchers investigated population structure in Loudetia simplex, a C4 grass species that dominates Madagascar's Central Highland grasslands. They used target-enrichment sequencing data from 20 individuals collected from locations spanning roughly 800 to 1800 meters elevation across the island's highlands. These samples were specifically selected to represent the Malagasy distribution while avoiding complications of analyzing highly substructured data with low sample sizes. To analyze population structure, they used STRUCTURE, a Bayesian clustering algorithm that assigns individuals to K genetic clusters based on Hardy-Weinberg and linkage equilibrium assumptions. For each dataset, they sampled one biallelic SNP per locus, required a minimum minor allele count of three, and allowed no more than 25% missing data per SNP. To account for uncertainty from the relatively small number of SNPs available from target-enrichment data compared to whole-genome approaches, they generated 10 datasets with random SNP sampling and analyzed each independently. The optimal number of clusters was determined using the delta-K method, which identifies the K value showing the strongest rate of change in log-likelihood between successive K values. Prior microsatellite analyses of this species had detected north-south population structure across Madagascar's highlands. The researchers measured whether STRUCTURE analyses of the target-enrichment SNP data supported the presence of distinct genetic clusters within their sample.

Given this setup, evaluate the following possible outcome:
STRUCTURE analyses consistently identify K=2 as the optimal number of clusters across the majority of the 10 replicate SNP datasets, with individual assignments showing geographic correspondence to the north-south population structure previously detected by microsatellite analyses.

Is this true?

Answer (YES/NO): NO